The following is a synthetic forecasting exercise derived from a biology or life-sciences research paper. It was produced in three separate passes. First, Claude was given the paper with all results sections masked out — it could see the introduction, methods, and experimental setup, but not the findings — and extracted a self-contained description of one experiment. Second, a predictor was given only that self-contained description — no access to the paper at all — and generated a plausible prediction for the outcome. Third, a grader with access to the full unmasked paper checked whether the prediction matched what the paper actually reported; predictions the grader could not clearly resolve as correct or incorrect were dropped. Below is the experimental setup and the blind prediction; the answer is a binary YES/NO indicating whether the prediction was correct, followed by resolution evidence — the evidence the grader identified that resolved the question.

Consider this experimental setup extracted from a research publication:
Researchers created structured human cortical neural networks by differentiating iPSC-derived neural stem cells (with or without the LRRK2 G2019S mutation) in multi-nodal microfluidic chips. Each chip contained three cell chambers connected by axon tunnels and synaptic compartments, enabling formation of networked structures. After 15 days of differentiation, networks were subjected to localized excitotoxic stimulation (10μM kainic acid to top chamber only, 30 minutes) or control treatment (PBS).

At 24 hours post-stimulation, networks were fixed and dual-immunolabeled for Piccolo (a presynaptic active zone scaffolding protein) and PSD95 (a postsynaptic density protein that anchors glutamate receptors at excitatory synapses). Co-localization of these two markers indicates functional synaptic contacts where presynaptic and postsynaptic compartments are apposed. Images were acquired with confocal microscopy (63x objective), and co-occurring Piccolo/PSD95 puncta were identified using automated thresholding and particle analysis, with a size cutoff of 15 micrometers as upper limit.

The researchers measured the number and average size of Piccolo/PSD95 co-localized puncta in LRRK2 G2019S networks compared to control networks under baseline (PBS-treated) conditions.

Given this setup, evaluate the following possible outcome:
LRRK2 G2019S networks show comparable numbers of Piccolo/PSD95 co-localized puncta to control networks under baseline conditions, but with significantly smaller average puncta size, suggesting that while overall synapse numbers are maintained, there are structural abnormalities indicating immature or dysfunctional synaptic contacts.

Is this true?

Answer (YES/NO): NO